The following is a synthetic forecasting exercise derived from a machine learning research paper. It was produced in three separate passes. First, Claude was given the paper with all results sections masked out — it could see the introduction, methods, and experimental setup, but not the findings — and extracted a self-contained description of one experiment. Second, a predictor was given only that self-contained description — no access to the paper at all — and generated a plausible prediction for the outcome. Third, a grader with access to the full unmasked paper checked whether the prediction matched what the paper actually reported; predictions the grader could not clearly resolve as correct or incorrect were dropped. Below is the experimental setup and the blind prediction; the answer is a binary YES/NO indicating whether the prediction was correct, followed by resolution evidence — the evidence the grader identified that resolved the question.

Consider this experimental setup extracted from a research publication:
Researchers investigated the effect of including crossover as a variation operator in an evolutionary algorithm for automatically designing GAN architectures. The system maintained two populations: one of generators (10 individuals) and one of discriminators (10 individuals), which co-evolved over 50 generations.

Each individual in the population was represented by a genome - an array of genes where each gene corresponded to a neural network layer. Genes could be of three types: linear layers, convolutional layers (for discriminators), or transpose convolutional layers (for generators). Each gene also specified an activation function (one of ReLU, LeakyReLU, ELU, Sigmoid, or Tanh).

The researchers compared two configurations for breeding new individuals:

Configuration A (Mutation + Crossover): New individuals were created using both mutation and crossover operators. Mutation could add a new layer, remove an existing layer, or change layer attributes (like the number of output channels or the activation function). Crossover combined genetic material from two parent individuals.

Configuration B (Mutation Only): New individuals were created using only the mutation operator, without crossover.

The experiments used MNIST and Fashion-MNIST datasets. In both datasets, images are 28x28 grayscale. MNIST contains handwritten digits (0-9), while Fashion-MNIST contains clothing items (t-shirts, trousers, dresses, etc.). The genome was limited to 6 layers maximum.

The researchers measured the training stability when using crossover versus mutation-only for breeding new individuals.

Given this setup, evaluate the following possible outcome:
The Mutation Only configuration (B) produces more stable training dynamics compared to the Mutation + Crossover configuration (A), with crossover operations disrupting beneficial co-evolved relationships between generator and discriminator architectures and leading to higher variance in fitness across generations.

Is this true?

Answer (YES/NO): YES